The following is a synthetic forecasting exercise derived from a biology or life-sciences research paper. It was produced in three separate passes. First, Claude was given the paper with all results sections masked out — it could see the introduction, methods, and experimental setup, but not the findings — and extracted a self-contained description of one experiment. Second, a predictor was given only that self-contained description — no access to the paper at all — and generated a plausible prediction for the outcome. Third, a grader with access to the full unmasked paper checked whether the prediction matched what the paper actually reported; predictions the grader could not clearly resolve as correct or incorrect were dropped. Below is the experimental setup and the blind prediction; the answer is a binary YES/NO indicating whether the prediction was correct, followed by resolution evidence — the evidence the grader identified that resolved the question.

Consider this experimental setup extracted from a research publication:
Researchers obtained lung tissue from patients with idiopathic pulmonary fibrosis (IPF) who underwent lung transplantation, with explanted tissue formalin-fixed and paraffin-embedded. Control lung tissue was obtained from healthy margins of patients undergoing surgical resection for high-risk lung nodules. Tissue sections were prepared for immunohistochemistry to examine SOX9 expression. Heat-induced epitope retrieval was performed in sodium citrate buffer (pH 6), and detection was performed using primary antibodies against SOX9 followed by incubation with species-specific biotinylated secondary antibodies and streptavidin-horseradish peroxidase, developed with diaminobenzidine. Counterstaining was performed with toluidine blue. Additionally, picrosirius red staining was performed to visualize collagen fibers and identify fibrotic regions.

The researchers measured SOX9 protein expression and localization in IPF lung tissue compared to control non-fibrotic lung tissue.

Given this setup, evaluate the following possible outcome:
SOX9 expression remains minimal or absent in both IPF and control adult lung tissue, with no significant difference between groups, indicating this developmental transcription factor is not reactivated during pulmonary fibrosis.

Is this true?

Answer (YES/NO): NO